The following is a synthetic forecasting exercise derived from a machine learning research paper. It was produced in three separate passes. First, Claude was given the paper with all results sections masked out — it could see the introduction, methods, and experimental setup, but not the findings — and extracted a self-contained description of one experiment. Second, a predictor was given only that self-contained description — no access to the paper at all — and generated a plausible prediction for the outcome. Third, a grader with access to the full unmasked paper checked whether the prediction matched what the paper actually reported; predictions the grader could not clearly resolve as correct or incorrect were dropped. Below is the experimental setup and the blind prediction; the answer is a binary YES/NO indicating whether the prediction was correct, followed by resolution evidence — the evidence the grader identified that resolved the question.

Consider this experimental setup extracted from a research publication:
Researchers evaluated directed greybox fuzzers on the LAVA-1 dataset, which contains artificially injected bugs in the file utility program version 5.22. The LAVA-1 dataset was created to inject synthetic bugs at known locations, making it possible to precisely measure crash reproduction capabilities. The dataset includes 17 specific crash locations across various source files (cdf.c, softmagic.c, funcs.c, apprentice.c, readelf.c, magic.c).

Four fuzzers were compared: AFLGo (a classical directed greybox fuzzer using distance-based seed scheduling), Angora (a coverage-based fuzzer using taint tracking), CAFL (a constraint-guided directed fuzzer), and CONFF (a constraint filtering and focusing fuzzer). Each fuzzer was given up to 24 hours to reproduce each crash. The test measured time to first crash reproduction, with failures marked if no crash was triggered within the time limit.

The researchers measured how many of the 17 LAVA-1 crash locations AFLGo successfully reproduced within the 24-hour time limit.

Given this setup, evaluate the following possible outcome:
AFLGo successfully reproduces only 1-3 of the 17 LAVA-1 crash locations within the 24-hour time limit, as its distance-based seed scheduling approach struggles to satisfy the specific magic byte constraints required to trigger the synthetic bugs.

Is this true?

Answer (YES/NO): YES